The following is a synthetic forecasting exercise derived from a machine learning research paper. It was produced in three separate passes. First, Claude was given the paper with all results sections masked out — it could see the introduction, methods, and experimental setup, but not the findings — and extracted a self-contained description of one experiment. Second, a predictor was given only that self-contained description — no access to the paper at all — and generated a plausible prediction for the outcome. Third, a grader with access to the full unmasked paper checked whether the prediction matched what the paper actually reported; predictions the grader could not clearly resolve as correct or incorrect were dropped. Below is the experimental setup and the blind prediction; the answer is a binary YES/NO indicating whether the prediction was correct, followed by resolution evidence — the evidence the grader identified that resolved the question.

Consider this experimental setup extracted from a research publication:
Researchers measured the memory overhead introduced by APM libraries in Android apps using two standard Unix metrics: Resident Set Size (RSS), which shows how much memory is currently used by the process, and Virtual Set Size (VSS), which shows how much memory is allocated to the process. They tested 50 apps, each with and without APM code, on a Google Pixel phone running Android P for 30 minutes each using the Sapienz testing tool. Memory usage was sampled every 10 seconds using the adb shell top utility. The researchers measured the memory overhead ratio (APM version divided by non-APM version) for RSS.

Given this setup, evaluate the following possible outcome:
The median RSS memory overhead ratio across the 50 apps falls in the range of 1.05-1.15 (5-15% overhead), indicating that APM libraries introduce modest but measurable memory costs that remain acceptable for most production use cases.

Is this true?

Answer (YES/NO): NO